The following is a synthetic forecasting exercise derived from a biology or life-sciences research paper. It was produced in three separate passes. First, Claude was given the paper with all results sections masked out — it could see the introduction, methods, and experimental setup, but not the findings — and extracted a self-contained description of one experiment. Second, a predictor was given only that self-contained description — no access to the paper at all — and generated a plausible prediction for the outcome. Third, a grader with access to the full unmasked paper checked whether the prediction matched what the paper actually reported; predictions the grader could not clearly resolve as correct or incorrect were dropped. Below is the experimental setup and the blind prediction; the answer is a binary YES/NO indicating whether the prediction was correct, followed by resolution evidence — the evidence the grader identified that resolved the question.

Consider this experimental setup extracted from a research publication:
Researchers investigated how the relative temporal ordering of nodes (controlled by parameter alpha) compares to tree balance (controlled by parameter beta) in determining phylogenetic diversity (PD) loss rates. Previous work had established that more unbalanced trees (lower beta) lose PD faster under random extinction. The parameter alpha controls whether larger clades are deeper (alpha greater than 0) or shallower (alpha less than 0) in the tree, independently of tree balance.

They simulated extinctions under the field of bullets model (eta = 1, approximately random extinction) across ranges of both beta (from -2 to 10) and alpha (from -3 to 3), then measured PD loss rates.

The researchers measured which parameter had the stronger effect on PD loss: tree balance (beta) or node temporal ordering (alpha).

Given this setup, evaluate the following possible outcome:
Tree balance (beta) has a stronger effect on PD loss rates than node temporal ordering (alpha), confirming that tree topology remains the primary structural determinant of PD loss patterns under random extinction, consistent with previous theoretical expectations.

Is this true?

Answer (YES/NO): NO